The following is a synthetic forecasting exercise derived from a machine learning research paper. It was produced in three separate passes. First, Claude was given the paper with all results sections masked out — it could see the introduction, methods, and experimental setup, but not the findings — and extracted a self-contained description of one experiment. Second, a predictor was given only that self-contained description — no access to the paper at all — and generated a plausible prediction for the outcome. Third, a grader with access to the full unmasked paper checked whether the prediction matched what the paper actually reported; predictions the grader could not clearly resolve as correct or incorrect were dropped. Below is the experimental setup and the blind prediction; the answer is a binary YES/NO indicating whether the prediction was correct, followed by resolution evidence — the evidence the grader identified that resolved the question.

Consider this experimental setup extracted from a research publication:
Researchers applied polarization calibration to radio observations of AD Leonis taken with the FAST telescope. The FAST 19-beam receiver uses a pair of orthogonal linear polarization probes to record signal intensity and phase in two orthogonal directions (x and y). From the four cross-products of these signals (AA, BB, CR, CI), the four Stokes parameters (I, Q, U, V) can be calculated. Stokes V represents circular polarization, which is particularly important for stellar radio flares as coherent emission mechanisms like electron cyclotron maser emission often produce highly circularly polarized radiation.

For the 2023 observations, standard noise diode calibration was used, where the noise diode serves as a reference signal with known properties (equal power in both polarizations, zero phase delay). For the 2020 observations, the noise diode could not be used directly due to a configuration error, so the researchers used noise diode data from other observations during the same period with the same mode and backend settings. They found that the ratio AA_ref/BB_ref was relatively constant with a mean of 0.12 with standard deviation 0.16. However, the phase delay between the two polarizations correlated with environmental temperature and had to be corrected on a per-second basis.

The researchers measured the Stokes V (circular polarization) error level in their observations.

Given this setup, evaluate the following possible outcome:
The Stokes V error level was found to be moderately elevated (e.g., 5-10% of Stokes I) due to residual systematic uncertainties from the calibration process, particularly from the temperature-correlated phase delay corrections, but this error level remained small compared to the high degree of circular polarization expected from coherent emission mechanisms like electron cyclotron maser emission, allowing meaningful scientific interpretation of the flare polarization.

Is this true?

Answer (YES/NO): NO